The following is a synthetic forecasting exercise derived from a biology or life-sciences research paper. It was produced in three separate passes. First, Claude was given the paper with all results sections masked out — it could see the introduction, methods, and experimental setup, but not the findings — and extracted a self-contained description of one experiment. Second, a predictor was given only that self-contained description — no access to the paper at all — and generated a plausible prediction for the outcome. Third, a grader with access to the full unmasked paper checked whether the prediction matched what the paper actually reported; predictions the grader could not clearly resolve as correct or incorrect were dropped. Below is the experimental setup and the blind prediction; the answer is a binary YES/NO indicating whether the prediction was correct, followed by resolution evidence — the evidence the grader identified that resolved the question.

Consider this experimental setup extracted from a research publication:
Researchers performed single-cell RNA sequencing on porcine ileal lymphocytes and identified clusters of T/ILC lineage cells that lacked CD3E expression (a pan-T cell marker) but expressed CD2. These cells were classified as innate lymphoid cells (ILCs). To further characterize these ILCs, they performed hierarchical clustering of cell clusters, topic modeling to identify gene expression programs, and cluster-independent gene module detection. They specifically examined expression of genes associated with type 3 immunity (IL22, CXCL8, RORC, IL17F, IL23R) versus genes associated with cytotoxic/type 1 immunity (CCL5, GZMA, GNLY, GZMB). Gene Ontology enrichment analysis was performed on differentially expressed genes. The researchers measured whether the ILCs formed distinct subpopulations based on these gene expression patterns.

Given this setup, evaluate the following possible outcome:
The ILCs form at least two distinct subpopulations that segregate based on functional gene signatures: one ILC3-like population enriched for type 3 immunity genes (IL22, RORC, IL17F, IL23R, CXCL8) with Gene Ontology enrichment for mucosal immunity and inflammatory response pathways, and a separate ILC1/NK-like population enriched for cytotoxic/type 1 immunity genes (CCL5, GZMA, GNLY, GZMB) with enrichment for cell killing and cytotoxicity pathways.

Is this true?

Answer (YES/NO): YES